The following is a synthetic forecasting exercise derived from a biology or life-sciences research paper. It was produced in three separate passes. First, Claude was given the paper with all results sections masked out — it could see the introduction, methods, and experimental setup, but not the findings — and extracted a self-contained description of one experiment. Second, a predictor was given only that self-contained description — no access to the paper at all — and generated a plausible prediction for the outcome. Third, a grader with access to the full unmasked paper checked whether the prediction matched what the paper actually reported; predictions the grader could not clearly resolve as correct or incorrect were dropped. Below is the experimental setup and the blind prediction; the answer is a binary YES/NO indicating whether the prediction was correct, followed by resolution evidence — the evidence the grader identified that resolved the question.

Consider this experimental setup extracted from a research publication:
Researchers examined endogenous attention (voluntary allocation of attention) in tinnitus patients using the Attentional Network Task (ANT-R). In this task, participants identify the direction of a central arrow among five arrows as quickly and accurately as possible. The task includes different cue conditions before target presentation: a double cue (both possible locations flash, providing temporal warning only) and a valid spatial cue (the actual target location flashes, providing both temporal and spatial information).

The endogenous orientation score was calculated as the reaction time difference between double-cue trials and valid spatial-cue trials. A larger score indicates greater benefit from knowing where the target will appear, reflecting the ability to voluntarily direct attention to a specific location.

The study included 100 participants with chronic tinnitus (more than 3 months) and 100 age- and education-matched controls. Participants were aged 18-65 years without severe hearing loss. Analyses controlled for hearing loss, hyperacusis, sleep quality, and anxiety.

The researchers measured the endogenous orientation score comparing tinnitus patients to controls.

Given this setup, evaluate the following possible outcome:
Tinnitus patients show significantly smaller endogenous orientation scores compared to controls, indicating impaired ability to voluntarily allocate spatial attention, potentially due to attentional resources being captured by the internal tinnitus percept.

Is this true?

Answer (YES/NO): NO